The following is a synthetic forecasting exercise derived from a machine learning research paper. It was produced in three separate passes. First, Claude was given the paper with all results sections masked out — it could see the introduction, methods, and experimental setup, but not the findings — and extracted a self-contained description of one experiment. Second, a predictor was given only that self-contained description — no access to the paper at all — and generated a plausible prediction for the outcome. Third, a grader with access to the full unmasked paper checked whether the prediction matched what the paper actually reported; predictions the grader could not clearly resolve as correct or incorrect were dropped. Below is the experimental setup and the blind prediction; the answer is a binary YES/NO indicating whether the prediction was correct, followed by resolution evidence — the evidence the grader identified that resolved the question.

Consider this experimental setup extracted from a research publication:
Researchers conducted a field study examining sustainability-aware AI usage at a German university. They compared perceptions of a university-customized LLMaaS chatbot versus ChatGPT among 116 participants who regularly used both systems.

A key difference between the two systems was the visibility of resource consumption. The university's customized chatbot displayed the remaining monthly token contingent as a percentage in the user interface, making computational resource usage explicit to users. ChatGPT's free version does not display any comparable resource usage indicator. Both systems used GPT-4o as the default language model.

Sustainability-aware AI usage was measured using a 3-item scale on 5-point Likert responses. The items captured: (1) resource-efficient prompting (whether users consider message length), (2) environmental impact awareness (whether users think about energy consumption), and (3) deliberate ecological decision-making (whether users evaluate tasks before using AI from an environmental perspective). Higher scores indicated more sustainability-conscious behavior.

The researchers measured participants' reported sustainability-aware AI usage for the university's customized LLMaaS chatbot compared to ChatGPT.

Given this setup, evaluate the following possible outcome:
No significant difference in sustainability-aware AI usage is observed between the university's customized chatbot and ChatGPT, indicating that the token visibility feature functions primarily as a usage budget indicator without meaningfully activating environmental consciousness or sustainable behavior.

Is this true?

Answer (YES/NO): YES